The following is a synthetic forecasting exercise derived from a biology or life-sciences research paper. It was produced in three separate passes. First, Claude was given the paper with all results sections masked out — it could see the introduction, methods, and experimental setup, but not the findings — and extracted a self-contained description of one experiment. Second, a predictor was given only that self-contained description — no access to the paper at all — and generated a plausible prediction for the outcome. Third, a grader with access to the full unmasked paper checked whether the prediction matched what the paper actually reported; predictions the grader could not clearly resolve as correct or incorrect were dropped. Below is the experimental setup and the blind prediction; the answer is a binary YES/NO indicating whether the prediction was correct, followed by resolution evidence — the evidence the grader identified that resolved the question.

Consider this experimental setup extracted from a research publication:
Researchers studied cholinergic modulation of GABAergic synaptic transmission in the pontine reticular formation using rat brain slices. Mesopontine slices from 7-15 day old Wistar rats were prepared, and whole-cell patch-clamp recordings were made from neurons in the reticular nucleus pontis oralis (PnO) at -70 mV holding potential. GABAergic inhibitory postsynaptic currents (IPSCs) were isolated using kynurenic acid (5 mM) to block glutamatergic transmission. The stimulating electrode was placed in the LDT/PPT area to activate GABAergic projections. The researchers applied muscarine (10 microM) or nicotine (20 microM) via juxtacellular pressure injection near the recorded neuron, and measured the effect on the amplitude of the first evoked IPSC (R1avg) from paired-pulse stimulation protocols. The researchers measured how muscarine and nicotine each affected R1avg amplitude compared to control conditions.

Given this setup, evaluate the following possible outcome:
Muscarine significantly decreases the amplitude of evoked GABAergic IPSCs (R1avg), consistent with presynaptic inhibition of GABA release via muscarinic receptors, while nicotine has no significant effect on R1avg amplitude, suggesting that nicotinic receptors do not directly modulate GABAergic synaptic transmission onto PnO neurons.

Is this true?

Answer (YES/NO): NO